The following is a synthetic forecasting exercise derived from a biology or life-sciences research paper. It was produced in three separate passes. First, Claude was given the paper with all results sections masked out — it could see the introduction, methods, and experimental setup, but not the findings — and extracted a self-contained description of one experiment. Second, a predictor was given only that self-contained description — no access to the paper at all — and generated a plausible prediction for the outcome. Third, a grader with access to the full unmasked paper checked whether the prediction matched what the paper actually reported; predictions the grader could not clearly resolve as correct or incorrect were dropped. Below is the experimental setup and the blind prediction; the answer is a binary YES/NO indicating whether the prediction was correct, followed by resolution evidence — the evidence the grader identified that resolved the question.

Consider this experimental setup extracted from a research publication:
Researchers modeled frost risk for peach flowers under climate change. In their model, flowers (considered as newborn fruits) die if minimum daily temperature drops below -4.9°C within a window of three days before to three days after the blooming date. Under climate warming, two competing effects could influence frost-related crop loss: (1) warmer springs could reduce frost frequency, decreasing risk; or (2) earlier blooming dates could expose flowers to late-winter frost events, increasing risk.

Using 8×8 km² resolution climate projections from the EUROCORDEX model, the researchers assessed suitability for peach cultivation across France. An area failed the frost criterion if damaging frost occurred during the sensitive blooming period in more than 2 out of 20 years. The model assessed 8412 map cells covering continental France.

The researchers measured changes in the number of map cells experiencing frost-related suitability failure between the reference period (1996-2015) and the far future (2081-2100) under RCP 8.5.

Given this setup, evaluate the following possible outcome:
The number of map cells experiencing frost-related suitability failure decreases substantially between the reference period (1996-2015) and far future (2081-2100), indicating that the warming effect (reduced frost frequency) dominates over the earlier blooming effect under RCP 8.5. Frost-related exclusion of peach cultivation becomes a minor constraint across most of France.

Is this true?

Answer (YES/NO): YES